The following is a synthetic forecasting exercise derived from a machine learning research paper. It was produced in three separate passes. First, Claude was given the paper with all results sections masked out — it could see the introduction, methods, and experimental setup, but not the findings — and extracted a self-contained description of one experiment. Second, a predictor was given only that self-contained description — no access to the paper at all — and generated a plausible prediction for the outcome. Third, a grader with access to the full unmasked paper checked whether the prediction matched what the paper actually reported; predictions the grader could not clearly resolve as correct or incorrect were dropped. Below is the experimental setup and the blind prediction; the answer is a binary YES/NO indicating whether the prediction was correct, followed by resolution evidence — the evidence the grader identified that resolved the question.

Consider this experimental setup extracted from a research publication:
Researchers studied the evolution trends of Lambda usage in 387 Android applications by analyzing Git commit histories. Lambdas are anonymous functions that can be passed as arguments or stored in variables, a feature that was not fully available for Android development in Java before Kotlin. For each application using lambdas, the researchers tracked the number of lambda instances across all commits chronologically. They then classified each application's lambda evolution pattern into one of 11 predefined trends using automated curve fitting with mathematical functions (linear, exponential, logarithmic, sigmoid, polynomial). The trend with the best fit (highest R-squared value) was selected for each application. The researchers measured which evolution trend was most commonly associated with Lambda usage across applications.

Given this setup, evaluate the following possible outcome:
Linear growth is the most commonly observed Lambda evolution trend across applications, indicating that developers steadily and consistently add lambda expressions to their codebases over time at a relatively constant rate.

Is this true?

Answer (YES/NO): YES